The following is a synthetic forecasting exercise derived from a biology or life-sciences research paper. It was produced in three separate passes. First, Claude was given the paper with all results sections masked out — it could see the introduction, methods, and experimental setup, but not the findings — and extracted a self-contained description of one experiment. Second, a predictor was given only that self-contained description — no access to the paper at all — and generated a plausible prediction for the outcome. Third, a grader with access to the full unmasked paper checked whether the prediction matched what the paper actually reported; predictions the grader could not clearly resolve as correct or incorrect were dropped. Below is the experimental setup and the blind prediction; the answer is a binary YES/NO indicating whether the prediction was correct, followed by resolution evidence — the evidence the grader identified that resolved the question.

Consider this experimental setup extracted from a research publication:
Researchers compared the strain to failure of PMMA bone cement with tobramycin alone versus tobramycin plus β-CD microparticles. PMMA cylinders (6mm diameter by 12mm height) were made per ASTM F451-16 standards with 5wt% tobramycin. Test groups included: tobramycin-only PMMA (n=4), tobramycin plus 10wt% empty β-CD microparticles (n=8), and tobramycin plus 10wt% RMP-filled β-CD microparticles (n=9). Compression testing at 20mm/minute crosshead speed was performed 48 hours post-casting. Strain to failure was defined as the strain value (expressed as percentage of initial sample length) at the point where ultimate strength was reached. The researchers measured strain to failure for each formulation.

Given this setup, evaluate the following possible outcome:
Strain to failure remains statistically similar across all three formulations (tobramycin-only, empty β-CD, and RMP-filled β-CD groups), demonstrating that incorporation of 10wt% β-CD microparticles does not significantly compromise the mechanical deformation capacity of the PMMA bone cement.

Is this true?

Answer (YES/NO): NO